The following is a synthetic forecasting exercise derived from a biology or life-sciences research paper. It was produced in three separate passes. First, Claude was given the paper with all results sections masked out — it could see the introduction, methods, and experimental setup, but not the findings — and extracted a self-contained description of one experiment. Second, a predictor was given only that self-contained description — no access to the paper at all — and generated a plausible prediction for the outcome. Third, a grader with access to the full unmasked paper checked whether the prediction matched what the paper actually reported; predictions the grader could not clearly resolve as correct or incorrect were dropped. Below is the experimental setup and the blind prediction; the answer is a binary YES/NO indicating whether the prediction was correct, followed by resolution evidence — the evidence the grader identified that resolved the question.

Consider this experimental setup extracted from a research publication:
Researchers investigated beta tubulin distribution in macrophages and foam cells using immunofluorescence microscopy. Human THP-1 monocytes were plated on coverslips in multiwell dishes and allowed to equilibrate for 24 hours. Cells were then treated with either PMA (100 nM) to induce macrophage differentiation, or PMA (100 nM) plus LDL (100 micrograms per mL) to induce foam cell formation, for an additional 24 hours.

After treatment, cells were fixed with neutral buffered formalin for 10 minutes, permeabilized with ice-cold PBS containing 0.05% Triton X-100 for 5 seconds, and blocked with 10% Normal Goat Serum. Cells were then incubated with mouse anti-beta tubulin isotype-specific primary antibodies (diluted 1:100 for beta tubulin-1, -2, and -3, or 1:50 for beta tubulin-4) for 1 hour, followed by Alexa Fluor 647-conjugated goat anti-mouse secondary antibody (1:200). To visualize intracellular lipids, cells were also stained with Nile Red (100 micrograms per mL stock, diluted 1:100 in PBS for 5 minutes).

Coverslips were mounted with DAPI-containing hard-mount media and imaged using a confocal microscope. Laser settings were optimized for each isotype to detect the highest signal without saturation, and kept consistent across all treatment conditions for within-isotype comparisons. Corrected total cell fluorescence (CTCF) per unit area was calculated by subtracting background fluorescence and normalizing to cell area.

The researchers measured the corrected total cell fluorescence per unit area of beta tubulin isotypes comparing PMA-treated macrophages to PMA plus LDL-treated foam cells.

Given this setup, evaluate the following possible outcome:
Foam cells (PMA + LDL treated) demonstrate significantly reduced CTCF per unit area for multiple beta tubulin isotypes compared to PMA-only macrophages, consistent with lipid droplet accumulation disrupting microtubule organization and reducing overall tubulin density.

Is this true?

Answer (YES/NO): NO